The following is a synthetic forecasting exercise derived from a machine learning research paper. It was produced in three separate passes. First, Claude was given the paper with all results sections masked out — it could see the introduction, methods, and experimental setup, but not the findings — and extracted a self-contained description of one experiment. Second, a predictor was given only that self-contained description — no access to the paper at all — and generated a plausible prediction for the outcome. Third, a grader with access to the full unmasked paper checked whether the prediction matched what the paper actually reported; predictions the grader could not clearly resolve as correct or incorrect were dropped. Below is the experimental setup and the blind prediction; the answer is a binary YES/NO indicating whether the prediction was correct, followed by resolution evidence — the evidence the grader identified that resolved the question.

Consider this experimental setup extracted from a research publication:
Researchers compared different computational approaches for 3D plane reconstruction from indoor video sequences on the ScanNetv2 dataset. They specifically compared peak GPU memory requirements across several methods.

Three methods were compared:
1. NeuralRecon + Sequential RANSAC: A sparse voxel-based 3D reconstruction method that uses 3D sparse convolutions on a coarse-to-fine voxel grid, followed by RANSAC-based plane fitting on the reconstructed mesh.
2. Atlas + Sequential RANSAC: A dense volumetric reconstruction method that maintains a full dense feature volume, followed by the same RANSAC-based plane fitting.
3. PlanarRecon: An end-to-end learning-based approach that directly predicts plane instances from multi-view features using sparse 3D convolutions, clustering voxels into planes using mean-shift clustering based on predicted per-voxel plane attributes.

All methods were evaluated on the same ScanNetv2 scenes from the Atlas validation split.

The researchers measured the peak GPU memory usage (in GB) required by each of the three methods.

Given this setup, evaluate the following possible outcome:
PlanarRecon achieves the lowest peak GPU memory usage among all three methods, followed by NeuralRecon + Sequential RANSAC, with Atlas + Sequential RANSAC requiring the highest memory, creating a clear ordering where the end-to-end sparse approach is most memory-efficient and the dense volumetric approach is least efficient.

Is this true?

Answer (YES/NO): NO